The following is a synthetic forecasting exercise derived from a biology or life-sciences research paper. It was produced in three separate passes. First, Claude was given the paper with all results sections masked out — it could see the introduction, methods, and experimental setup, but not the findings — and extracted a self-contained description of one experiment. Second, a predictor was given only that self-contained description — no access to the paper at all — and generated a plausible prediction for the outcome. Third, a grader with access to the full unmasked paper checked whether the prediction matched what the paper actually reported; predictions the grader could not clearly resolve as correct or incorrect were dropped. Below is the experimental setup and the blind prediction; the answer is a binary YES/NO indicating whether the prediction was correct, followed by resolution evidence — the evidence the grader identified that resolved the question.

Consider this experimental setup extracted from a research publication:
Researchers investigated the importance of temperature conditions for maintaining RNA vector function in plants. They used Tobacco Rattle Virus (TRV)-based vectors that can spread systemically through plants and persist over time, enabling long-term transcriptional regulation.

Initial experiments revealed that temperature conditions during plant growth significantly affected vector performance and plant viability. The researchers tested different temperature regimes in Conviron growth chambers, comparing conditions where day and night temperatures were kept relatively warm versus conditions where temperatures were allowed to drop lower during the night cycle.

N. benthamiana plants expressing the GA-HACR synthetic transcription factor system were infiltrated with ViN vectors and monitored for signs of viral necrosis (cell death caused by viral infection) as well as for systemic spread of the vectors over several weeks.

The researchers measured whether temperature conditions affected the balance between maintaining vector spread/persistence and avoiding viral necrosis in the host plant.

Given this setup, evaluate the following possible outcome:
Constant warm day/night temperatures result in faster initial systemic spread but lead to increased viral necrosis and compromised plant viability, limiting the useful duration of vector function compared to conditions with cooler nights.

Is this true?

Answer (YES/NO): NO